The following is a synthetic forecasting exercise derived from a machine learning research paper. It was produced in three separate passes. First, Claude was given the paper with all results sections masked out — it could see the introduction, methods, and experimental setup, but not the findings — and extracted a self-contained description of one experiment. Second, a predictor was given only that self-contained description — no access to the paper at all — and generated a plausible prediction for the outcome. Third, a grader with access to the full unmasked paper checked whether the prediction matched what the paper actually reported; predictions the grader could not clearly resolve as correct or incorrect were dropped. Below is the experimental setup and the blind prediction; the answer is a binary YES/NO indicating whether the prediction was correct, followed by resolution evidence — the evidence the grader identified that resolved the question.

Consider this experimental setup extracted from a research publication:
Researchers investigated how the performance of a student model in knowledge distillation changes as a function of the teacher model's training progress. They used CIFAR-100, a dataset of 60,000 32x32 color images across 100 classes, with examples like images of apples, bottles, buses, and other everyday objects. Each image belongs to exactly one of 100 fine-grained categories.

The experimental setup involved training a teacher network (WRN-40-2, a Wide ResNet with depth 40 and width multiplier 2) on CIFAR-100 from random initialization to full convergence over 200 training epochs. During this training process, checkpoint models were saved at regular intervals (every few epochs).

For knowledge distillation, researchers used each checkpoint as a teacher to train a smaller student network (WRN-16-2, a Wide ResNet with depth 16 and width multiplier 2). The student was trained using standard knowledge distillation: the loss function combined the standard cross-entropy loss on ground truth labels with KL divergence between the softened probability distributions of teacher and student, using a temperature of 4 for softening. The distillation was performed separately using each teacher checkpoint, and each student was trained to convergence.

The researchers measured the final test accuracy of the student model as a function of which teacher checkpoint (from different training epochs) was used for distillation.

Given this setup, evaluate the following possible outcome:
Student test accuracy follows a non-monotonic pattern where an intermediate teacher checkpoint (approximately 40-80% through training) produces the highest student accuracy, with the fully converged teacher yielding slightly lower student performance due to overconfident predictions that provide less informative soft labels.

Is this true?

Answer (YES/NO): YES